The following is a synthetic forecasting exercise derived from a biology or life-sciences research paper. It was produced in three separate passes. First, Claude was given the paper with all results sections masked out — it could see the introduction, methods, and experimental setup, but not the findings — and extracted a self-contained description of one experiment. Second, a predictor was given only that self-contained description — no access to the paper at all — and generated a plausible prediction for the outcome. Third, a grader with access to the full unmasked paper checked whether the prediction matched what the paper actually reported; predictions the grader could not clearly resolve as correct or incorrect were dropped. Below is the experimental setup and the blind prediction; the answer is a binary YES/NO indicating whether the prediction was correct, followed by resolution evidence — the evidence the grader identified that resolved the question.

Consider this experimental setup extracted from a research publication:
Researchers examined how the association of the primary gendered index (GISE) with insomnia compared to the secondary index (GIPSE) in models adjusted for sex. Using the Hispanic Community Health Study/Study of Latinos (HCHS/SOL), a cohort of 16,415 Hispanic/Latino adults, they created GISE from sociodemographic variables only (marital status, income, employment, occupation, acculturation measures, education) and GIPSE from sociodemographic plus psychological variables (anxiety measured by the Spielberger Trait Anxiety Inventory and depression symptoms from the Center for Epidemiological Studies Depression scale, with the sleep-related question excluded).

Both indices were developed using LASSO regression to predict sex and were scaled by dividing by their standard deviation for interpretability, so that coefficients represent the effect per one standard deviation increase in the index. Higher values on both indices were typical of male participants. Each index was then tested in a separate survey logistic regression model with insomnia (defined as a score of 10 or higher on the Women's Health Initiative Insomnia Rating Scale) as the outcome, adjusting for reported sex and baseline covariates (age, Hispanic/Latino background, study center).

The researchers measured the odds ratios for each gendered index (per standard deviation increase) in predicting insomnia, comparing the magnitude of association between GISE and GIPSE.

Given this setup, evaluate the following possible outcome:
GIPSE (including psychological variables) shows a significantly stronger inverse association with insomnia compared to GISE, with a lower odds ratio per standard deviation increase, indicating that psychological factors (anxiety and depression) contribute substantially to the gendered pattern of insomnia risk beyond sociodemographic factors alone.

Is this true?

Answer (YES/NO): YES